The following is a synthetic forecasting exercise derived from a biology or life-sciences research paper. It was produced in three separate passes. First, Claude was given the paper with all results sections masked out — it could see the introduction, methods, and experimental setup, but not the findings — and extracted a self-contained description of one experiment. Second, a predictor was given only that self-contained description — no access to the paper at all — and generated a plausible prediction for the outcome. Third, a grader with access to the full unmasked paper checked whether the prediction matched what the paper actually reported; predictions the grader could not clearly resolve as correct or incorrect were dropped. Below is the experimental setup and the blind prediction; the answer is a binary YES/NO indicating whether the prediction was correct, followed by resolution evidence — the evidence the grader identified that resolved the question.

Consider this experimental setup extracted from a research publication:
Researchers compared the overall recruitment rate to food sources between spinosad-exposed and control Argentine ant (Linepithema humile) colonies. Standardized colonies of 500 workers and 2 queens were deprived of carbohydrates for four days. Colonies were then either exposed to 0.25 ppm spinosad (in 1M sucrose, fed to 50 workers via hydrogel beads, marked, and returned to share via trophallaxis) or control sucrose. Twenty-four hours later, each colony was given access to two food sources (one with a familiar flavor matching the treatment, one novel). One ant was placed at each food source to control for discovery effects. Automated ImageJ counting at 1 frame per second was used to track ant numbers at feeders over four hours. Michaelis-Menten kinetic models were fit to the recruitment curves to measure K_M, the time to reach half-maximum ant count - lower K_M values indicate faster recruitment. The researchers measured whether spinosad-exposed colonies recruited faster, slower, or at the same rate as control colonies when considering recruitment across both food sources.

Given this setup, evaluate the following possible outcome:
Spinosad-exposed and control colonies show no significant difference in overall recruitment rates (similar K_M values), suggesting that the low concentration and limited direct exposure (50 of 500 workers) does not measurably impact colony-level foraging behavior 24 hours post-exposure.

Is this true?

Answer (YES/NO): NO